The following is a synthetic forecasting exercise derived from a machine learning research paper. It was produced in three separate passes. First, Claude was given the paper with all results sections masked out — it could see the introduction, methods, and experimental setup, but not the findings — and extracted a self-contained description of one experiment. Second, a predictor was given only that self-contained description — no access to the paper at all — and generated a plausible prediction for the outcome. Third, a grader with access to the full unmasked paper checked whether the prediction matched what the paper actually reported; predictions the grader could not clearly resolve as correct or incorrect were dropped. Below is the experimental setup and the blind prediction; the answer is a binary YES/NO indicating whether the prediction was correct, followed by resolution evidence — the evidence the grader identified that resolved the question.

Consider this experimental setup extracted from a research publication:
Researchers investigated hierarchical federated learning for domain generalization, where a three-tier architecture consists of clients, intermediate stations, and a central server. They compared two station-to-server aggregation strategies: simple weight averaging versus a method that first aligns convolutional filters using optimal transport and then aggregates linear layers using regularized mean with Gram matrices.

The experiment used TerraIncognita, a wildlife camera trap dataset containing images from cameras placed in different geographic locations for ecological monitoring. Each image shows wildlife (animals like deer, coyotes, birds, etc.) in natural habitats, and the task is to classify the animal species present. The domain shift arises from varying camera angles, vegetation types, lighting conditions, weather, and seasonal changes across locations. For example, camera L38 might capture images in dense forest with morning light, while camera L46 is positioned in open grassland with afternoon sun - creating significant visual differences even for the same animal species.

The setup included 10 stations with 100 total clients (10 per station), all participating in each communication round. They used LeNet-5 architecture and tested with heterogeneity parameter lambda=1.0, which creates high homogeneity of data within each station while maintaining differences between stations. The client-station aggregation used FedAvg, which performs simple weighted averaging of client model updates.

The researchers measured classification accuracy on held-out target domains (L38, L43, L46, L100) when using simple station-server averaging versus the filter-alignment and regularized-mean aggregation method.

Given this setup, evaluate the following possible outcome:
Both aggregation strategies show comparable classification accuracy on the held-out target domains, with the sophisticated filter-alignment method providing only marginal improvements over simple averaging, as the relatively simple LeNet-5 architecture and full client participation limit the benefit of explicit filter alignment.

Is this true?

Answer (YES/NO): NO